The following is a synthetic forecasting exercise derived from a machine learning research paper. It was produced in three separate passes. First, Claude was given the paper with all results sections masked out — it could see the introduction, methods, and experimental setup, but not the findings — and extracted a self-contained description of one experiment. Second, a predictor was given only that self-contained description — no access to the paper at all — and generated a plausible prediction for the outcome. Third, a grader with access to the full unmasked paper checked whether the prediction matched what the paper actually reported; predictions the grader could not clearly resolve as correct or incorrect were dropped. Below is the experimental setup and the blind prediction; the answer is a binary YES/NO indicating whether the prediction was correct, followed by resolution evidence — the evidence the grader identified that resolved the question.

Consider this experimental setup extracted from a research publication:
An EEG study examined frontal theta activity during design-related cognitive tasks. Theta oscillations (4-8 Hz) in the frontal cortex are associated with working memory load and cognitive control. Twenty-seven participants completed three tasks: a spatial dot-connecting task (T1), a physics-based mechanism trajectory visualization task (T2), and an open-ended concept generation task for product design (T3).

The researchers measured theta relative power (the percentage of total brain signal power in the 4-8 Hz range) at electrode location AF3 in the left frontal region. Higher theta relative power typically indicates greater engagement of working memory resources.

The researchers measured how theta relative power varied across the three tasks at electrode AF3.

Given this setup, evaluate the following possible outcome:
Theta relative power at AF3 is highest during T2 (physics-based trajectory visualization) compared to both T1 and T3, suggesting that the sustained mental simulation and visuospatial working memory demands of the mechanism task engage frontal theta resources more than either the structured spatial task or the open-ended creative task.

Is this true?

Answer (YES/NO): NO